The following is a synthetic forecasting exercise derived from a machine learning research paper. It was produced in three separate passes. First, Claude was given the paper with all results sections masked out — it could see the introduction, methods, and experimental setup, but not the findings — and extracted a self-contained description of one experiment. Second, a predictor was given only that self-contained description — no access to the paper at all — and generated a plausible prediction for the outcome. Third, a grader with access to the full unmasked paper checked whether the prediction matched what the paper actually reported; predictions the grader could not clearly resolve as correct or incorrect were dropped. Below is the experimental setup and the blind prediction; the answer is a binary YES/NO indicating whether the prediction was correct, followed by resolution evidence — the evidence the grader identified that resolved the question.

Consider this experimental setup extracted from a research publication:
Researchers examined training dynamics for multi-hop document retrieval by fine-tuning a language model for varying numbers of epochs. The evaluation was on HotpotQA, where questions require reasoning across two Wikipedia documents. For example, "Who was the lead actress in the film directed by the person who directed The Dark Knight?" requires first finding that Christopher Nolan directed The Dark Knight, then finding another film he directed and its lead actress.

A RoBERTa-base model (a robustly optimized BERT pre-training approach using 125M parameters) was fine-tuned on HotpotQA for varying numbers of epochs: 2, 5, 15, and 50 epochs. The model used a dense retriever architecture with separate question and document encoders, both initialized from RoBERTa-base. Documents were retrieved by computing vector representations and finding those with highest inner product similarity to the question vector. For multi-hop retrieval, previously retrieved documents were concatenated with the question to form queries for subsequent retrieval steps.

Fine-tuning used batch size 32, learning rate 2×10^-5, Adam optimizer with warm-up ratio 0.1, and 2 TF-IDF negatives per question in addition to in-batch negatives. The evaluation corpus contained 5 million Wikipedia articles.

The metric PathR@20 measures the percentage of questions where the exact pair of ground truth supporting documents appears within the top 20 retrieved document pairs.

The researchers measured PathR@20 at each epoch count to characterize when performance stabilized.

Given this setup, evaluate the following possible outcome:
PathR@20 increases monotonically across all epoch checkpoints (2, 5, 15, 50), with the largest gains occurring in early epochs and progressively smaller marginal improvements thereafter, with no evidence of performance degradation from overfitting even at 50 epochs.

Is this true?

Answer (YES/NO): NO